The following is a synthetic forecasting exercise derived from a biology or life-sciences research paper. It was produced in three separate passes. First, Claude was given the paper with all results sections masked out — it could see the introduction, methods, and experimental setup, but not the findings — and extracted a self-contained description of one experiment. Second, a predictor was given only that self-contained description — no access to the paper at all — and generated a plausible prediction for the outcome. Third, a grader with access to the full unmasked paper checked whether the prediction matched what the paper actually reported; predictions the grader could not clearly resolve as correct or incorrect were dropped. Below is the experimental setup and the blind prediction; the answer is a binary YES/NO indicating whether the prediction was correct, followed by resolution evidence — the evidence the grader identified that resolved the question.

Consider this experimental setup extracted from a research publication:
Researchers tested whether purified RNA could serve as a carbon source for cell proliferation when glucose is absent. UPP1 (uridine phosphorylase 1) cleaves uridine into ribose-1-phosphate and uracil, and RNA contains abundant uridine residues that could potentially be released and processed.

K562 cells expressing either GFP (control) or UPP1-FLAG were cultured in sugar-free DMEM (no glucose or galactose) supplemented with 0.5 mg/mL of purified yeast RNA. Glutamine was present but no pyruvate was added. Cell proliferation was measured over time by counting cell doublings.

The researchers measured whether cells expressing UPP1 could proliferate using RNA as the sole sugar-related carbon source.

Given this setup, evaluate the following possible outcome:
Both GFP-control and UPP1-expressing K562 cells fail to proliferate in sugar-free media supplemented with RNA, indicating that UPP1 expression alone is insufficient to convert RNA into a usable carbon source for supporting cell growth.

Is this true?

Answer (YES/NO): NO